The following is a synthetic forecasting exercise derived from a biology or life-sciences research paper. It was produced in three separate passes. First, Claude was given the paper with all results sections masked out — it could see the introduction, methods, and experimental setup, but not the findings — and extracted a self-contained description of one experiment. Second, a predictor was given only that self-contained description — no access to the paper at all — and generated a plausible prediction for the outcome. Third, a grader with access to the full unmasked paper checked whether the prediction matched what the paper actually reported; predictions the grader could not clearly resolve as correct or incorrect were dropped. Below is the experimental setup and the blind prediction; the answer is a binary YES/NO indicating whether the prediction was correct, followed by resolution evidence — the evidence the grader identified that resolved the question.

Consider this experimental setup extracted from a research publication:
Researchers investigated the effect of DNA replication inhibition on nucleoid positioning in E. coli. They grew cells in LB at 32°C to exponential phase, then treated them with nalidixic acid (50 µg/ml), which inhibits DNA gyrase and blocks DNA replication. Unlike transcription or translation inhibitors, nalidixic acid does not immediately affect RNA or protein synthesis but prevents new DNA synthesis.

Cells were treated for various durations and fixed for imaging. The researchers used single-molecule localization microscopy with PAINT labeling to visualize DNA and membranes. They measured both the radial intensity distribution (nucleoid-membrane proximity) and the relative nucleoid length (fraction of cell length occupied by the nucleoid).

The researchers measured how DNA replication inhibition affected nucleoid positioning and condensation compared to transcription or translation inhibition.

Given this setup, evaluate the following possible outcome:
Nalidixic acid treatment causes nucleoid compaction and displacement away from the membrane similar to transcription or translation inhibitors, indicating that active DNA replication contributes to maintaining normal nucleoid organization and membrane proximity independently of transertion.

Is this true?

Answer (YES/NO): NO